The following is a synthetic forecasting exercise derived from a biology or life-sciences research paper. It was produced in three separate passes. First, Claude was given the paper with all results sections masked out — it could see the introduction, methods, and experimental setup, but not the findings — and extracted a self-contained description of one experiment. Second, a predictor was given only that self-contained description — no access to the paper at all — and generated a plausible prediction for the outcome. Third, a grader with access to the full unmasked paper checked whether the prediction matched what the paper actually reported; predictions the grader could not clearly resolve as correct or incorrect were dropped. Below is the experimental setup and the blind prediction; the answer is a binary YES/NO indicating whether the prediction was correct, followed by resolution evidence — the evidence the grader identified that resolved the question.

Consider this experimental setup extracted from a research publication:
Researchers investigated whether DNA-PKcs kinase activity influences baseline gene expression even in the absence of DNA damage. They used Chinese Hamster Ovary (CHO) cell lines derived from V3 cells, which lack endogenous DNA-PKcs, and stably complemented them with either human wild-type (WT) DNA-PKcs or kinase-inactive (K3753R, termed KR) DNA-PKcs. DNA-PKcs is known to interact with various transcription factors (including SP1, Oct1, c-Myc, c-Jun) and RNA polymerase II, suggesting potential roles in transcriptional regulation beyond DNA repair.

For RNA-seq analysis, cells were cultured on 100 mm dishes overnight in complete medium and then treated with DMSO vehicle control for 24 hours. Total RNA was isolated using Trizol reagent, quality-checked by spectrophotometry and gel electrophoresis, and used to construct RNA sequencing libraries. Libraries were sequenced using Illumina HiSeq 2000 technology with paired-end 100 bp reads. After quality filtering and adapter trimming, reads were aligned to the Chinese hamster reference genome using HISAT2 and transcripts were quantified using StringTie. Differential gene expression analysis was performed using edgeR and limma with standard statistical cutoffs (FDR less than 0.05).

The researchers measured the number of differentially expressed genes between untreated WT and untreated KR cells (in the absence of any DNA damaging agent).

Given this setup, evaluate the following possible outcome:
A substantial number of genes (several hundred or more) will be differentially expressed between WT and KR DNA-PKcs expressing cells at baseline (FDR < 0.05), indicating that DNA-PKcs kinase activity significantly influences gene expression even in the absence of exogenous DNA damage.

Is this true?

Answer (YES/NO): YES